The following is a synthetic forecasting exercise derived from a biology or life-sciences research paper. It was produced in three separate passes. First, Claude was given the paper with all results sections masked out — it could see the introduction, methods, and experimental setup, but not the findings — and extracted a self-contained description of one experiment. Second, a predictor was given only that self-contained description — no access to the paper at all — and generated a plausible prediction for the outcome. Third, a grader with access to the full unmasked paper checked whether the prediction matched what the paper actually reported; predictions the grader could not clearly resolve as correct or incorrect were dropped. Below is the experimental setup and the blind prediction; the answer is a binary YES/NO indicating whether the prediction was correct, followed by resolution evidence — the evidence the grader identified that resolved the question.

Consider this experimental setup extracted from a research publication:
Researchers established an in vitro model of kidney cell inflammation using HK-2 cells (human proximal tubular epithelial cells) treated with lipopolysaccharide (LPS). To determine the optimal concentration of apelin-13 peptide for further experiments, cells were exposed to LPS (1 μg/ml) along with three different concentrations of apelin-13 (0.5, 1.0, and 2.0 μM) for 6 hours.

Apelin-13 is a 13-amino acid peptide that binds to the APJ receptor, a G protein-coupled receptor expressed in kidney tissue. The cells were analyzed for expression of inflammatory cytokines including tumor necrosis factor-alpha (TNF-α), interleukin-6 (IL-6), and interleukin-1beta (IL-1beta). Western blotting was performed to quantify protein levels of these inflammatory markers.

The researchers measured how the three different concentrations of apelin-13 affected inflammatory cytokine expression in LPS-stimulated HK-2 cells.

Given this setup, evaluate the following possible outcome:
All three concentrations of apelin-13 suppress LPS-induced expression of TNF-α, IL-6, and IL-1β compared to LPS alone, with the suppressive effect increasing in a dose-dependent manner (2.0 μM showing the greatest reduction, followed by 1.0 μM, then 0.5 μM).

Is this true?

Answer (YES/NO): NO